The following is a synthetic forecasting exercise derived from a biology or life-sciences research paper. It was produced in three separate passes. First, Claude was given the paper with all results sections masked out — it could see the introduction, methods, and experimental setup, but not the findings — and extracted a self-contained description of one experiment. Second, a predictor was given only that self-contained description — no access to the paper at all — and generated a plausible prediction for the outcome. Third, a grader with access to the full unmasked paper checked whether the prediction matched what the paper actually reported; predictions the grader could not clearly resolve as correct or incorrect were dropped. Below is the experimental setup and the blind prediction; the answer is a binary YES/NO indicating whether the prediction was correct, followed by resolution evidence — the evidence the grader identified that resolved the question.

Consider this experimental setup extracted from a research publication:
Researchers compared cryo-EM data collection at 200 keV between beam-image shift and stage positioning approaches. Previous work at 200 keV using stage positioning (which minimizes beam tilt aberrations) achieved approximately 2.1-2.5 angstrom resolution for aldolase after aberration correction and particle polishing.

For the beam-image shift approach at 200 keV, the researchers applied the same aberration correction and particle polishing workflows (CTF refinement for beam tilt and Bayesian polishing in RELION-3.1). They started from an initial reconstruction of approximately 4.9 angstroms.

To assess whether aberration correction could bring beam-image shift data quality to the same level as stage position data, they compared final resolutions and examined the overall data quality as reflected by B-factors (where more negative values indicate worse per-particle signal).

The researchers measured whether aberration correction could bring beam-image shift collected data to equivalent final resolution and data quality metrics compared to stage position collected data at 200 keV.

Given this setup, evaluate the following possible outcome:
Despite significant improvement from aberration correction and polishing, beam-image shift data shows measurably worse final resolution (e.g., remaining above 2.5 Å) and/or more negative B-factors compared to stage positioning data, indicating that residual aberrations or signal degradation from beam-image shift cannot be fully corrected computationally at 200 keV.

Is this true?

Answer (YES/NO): YES